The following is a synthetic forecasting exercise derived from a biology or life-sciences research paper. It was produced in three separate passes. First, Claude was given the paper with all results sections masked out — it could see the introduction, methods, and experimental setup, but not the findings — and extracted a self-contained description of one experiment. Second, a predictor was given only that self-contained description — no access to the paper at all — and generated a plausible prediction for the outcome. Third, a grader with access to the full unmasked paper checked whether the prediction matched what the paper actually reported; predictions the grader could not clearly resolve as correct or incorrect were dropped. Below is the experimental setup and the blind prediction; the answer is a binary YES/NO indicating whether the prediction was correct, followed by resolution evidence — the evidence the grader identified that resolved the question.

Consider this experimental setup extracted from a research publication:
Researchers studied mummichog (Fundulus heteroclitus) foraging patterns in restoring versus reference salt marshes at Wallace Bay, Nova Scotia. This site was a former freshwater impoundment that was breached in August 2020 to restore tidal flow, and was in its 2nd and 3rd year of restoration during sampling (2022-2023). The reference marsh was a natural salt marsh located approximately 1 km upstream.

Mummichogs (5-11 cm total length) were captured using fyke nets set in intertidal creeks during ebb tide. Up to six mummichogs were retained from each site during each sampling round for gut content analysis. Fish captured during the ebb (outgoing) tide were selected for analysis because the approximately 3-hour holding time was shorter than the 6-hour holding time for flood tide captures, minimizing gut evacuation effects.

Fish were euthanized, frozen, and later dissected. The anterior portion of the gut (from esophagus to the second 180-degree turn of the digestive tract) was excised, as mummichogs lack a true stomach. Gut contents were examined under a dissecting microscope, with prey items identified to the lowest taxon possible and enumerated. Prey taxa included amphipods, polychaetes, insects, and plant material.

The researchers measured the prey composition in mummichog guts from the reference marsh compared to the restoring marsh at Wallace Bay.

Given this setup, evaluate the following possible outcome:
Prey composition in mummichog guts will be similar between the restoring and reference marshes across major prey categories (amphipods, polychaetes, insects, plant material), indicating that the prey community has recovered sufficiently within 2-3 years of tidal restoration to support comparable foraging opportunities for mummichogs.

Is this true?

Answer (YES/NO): NO